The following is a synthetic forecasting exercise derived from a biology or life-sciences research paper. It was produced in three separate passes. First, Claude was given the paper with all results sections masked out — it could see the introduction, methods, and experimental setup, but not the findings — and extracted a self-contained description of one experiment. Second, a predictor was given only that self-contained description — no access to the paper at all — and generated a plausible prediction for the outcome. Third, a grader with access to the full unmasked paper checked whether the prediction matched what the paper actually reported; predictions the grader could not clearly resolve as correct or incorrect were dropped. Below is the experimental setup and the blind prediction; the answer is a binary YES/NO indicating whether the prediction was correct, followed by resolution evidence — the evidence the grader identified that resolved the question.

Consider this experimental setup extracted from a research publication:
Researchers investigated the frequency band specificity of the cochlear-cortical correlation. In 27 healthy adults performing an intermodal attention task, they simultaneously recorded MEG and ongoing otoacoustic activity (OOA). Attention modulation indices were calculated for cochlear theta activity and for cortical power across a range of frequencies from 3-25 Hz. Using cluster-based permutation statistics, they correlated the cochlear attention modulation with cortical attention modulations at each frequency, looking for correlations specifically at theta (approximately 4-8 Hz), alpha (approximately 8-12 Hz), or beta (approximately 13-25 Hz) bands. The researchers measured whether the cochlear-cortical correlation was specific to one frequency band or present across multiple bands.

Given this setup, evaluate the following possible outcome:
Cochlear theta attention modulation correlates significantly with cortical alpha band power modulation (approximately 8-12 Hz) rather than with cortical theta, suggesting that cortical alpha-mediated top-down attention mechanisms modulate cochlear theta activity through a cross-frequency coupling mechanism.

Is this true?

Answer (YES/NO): NO